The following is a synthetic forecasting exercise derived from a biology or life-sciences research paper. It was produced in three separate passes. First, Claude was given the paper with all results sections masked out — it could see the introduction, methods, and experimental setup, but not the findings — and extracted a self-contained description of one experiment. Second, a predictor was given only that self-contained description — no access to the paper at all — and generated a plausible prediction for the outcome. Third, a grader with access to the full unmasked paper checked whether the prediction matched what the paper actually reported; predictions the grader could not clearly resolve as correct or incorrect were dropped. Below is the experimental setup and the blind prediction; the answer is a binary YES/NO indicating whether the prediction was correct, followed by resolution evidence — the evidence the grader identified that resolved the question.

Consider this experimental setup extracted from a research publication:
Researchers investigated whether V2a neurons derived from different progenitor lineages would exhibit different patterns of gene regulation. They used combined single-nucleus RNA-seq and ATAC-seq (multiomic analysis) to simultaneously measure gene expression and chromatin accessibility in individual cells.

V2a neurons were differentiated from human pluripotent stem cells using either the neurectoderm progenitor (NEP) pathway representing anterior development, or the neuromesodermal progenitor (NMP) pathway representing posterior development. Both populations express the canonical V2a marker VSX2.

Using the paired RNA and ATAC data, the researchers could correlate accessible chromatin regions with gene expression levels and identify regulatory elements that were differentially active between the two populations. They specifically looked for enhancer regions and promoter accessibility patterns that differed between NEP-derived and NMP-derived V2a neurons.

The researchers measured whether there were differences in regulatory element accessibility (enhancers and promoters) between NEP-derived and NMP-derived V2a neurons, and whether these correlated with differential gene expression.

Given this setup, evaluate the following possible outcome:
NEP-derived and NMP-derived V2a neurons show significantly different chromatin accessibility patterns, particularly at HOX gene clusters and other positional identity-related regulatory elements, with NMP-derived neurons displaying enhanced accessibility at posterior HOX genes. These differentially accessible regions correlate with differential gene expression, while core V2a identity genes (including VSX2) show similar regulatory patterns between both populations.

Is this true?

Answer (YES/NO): NO